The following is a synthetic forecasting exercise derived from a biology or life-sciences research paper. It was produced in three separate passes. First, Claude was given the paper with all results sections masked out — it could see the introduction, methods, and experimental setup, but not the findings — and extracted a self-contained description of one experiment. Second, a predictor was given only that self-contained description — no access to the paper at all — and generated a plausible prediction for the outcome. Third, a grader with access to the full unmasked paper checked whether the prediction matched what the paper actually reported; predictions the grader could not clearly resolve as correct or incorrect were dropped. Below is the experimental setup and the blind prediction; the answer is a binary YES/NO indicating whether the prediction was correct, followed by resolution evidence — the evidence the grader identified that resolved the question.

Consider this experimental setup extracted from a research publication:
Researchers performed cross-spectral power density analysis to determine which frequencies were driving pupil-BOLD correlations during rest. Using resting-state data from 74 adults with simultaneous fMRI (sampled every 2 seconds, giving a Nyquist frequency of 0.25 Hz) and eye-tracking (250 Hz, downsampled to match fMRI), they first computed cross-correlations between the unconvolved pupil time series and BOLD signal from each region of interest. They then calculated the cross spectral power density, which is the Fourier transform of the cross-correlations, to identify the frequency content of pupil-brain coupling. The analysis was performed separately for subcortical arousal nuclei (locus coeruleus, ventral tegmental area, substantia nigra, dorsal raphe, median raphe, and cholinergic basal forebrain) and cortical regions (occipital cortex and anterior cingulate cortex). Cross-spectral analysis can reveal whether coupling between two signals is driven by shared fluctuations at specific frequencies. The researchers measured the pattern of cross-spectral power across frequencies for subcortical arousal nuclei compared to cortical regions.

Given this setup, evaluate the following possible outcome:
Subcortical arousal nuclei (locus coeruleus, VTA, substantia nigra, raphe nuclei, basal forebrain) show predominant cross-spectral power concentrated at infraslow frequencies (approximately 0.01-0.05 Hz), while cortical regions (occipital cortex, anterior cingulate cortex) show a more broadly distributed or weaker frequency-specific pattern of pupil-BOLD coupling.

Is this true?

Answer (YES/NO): NO